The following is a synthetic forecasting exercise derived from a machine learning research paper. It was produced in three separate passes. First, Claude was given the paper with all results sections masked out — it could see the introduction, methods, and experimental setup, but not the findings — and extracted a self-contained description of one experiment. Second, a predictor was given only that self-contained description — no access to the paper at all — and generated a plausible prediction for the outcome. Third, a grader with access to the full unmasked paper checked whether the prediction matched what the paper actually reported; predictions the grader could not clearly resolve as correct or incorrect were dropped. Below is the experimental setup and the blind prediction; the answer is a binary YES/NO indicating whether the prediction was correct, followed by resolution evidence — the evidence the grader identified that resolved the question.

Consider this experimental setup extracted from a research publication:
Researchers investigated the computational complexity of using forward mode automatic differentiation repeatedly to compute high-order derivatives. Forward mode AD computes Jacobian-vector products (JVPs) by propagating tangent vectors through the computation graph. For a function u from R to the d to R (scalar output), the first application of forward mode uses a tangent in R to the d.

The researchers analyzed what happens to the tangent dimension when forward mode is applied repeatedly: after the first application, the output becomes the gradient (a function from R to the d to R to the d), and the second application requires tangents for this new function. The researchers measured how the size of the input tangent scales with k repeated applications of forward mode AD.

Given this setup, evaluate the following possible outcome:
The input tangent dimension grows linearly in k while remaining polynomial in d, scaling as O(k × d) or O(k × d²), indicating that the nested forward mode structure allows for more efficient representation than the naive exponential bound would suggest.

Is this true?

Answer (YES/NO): NO